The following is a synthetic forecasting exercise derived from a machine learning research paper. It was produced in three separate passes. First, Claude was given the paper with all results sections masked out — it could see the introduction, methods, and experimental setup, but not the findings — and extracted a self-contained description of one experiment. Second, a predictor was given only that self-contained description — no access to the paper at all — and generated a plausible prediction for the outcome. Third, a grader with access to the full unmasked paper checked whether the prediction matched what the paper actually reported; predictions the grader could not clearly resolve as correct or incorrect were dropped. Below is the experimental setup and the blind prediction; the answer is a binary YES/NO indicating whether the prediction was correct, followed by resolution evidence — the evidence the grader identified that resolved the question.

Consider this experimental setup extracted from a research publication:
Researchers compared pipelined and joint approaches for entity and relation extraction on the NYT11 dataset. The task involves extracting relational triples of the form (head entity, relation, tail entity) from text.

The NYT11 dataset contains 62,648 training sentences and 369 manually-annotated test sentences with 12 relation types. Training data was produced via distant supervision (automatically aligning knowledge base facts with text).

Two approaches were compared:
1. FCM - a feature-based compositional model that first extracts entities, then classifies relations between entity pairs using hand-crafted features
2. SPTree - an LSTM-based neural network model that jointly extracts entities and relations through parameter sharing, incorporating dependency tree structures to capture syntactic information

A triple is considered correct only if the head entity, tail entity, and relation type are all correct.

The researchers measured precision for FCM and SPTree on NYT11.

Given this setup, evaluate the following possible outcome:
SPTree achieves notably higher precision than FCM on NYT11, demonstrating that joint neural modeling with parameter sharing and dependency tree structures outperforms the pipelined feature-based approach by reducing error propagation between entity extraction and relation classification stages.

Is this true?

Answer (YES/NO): YES